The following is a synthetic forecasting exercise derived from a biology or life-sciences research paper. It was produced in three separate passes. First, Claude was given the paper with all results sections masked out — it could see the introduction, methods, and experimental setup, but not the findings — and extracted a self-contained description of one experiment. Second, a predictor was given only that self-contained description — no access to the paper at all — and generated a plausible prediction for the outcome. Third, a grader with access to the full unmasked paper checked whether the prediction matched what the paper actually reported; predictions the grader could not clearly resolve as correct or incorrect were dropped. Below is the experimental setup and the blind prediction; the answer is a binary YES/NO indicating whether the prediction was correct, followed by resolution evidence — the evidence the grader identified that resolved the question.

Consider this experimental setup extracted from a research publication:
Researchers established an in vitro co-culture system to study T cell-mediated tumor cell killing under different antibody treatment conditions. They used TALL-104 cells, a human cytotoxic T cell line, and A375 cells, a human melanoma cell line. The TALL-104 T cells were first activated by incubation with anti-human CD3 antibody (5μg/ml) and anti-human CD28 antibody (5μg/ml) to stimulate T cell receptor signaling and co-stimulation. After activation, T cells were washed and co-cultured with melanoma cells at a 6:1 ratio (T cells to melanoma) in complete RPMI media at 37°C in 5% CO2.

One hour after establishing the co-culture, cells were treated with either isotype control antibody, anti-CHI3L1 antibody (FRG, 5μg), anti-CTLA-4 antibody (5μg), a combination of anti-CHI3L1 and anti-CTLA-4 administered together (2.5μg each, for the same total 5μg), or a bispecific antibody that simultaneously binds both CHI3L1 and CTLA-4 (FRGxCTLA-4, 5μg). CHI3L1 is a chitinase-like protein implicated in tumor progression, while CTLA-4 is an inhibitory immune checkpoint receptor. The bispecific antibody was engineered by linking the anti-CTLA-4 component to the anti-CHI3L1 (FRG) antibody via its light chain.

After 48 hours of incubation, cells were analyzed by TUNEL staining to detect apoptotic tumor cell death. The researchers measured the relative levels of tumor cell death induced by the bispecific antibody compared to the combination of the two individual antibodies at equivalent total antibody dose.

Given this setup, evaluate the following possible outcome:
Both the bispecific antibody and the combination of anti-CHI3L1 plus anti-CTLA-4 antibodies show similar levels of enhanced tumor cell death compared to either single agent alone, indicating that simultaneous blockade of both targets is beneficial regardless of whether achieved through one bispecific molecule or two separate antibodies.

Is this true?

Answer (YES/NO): NO